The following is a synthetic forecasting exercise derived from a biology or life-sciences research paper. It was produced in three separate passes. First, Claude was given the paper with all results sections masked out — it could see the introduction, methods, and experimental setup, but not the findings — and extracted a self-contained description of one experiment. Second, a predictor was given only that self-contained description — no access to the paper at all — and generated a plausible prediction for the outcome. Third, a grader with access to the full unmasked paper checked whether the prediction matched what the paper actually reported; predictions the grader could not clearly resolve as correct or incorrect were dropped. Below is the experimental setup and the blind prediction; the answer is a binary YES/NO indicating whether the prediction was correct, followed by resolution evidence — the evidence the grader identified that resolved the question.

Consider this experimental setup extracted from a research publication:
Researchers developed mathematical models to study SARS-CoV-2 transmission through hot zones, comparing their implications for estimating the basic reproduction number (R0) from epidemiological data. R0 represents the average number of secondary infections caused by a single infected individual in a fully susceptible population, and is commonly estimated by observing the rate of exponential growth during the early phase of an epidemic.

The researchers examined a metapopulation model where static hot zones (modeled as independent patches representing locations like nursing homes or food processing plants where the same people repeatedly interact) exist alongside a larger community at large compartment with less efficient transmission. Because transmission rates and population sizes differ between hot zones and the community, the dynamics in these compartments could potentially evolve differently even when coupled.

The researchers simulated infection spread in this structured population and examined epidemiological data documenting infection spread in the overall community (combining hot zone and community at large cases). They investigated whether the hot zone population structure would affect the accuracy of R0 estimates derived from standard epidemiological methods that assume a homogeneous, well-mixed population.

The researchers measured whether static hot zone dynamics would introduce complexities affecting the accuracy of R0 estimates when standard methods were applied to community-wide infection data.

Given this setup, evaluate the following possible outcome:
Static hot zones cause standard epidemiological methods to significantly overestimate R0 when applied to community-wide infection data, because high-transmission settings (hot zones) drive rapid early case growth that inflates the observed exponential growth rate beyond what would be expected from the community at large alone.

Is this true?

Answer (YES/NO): YES